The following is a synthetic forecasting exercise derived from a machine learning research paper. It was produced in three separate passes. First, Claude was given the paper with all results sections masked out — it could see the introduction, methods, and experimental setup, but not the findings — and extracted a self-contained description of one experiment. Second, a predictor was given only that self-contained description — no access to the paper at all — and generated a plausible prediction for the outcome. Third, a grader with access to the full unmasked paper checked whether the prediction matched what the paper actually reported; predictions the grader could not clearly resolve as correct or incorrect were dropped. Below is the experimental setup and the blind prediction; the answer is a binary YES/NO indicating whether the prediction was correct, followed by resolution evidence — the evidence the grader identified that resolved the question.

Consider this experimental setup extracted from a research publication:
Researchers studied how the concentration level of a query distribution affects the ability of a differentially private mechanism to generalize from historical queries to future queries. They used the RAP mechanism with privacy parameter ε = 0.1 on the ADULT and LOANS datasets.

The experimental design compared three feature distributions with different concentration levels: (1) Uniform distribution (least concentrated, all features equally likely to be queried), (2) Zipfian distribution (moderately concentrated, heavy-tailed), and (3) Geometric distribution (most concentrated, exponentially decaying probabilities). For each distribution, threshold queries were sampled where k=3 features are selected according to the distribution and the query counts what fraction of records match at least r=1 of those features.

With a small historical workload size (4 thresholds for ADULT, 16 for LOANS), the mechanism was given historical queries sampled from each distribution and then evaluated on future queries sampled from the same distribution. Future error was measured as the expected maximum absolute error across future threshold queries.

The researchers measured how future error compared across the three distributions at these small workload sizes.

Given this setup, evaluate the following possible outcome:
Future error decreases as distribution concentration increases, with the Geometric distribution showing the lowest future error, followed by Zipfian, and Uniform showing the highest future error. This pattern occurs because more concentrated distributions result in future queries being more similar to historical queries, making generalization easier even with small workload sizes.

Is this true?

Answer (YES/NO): YES